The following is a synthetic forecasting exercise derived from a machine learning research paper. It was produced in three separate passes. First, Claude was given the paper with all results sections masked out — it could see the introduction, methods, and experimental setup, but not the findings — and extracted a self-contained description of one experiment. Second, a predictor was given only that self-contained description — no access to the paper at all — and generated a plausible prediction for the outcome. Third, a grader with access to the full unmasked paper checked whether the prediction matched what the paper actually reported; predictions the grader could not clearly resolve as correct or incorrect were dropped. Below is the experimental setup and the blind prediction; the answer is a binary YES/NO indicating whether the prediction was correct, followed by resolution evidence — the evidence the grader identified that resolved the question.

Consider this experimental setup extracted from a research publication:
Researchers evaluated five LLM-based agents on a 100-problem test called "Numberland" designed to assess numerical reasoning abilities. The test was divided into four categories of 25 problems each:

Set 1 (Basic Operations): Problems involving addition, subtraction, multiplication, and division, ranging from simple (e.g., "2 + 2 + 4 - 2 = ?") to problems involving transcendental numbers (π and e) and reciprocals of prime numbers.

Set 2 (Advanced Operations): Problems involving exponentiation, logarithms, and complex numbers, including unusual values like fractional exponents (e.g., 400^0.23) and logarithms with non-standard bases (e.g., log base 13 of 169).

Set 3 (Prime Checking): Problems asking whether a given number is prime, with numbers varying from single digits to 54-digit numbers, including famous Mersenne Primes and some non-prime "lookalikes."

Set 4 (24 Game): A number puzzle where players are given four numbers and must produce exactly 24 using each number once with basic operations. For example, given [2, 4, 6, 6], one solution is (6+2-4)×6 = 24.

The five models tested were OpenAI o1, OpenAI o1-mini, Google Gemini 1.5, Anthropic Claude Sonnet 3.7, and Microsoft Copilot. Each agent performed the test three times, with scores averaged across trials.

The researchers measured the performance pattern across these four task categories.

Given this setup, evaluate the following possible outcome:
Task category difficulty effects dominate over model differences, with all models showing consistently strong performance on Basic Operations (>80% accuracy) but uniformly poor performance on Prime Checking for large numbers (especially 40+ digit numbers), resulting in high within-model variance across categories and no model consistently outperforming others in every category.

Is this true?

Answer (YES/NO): NO